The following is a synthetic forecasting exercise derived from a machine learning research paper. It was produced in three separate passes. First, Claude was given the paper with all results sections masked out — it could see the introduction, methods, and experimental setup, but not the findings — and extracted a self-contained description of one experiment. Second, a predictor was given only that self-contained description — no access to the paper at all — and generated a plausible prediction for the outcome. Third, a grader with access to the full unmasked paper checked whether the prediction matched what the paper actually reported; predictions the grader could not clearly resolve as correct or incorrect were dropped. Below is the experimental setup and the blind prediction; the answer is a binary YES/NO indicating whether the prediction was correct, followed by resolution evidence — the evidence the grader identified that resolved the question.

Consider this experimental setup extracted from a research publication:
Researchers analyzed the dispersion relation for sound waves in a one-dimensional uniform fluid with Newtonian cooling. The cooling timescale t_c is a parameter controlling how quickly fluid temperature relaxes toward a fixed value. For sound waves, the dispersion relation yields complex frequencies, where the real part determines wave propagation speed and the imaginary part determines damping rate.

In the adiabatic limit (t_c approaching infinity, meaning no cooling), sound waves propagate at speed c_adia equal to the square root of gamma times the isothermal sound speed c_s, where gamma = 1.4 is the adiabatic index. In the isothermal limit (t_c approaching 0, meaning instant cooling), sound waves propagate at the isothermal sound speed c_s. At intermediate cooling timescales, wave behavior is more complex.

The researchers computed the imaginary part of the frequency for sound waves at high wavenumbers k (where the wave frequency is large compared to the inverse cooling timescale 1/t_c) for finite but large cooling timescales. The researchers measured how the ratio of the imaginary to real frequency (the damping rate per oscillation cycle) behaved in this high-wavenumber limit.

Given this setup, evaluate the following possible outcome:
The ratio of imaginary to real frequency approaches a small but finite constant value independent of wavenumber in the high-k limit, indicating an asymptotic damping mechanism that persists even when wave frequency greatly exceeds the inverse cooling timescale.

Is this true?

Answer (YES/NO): NO